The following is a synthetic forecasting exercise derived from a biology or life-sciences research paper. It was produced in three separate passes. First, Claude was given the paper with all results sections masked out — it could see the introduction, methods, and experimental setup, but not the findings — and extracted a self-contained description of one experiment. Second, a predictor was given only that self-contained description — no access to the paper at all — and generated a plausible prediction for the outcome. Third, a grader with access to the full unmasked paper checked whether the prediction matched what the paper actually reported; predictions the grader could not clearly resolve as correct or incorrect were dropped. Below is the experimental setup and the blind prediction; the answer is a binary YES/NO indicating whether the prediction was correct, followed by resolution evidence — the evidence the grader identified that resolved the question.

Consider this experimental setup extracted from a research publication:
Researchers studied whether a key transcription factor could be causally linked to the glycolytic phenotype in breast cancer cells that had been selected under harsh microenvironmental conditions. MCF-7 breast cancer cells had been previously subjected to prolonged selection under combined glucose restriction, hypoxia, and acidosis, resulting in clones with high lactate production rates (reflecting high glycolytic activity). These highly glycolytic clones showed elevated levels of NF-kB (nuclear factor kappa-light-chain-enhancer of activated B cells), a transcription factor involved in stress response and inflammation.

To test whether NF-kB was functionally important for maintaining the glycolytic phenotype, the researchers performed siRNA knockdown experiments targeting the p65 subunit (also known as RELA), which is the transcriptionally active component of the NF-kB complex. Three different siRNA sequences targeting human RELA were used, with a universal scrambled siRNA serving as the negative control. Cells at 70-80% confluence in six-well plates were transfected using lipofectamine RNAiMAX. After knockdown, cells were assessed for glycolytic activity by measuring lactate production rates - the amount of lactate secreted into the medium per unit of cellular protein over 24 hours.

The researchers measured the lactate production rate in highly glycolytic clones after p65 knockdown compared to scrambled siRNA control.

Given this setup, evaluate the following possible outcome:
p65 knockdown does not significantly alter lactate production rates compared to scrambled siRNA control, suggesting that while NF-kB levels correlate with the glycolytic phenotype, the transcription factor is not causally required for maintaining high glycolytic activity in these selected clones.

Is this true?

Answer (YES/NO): NO